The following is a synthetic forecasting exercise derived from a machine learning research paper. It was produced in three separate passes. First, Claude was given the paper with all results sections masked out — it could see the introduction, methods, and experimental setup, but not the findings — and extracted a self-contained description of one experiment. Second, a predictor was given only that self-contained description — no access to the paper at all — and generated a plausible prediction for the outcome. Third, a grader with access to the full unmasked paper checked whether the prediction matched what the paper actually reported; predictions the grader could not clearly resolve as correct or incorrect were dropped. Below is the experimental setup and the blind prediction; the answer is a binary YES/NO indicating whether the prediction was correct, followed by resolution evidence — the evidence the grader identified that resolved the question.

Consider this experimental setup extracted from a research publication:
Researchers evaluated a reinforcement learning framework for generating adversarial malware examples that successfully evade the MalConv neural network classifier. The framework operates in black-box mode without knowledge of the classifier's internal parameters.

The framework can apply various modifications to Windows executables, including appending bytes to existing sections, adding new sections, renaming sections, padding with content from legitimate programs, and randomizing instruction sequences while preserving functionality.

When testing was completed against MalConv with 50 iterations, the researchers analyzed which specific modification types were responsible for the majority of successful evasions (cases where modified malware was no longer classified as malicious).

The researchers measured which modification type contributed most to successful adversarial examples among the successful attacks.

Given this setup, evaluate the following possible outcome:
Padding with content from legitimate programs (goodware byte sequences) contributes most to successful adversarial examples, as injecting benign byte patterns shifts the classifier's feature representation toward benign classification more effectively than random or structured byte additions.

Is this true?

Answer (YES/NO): YES